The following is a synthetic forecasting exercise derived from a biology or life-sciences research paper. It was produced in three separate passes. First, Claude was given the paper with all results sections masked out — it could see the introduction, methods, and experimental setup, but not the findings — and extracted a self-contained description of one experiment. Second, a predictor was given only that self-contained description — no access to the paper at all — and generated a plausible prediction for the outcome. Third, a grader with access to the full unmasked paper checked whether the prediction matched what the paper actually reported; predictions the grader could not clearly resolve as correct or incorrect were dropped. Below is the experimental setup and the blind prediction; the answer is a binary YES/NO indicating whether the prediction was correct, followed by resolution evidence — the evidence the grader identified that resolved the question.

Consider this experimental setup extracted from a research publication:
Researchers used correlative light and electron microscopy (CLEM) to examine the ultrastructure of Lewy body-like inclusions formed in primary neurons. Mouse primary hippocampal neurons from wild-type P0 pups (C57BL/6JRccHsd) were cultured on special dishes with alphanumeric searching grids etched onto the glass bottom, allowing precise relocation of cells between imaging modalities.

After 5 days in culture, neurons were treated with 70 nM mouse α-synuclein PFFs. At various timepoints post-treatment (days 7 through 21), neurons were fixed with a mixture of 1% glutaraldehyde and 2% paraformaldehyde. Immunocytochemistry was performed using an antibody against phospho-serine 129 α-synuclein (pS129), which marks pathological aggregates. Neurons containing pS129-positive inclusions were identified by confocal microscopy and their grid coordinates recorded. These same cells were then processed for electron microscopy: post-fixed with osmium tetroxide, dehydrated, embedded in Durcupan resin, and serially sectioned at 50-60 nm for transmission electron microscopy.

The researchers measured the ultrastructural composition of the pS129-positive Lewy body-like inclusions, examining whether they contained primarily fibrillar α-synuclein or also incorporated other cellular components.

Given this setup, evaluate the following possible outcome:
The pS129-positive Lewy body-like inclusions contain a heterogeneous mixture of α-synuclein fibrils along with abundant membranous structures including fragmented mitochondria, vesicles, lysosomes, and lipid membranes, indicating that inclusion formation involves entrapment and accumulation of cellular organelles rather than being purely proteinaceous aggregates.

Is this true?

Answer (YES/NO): NO